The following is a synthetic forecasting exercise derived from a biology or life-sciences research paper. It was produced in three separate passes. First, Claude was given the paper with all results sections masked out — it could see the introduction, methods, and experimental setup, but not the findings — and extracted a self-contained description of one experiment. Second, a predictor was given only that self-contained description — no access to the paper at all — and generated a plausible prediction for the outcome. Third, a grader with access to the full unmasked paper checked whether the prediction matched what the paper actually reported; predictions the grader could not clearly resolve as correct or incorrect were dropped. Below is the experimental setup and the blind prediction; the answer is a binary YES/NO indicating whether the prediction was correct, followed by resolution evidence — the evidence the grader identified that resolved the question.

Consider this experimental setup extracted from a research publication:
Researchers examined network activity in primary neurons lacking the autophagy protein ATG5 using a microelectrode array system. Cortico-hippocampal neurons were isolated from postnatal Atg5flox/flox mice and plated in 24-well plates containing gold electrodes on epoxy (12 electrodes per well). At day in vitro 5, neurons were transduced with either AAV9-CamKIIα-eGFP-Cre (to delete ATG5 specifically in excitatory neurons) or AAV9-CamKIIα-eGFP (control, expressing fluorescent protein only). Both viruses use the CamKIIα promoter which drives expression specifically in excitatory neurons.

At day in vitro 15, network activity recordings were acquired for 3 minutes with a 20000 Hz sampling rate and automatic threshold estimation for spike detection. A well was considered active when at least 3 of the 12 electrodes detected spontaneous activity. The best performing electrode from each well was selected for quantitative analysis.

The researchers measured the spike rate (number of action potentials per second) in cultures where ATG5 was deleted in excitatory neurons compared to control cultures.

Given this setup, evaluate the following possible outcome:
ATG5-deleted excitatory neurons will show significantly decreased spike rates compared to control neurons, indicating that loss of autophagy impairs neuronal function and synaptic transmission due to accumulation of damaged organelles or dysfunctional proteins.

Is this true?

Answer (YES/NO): NO